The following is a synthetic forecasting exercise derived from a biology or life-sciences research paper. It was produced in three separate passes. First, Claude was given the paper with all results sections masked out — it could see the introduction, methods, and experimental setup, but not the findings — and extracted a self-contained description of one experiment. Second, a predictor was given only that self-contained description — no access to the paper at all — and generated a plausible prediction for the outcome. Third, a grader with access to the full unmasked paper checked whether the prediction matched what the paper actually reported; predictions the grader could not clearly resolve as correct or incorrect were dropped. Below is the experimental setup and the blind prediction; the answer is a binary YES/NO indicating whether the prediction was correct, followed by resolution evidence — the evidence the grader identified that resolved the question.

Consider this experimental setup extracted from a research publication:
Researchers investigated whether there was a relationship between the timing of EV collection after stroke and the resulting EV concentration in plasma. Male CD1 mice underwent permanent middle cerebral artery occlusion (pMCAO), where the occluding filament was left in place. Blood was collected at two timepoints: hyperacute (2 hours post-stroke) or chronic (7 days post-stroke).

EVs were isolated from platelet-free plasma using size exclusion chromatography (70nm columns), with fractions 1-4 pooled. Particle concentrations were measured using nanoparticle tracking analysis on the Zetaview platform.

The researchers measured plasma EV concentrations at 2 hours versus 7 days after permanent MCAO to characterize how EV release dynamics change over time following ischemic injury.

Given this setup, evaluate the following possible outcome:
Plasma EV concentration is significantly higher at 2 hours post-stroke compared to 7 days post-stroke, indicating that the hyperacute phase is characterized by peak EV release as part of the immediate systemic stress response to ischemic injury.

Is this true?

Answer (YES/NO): NO